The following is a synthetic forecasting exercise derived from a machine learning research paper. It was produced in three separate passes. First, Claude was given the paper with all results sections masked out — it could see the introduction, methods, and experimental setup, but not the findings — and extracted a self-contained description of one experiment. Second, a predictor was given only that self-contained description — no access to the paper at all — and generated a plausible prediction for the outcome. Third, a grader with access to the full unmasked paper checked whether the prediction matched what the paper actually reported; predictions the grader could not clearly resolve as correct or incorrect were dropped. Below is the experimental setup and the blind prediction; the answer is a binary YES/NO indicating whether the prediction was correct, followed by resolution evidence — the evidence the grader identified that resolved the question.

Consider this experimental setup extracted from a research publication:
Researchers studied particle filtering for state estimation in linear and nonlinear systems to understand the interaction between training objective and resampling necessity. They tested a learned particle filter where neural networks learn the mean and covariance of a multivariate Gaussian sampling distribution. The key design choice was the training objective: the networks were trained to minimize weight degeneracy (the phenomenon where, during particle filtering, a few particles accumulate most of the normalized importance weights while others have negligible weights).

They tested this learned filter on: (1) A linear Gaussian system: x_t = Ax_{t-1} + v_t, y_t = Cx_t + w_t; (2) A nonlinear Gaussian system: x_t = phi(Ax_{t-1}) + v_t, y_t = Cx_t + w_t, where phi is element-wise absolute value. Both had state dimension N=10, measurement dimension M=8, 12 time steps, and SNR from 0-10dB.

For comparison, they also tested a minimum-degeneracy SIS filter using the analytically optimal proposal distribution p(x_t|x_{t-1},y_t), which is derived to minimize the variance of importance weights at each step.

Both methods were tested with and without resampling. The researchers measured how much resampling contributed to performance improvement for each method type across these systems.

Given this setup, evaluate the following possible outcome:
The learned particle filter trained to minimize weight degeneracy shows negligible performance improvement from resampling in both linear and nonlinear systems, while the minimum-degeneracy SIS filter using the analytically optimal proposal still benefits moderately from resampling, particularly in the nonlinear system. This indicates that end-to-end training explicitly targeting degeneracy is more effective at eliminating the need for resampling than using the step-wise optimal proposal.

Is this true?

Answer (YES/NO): NO